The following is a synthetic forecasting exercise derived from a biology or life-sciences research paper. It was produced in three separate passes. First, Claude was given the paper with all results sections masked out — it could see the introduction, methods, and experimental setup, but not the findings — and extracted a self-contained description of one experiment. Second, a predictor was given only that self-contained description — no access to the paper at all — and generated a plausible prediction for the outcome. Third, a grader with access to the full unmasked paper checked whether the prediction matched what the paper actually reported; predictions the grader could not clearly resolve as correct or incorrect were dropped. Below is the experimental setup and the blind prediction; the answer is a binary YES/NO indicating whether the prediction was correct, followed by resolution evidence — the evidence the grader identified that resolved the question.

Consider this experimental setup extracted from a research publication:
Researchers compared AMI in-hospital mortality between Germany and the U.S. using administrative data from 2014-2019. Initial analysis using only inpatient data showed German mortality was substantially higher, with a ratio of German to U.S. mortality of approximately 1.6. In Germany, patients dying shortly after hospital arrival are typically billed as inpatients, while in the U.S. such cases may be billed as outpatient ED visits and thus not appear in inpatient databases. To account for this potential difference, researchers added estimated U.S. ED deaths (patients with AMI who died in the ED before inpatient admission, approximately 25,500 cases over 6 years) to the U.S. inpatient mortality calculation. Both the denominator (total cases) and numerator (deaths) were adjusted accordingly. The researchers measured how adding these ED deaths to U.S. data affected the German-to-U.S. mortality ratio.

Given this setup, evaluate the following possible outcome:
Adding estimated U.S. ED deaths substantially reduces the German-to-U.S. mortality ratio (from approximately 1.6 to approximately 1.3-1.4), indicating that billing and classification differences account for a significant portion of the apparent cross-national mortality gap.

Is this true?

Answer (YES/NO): YES